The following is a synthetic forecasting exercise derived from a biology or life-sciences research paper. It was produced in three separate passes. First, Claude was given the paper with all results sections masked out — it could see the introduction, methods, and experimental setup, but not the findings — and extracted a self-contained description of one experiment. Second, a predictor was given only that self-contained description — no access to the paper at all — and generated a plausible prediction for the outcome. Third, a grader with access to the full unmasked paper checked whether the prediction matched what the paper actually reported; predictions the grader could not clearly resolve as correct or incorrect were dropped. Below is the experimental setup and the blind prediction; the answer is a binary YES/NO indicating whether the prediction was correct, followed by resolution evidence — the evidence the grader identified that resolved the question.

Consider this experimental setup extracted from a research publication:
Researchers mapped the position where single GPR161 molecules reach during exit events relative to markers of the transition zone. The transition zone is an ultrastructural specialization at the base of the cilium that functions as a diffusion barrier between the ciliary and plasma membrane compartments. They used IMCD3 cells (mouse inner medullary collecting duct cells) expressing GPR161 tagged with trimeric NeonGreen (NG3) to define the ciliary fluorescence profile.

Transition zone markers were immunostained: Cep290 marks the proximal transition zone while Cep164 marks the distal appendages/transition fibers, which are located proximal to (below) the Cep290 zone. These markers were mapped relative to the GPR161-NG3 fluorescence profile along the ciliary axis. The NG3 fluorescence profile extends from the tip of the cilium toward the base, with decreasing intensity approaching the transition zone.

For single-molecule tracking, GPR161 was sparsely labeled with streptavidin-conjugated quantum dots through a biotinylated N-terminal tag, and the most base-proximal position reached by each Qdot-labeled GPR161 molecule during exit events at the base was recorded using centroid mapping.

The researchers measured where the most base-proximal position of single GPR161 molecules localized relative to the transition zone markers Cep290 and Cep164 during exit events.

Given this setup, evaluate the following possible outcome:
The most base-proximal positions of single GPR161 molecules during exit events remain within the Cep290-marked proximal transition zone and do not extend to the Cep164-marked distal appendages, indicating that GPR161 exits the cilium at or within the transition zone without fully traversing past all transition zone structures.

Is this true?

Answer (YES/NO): NO